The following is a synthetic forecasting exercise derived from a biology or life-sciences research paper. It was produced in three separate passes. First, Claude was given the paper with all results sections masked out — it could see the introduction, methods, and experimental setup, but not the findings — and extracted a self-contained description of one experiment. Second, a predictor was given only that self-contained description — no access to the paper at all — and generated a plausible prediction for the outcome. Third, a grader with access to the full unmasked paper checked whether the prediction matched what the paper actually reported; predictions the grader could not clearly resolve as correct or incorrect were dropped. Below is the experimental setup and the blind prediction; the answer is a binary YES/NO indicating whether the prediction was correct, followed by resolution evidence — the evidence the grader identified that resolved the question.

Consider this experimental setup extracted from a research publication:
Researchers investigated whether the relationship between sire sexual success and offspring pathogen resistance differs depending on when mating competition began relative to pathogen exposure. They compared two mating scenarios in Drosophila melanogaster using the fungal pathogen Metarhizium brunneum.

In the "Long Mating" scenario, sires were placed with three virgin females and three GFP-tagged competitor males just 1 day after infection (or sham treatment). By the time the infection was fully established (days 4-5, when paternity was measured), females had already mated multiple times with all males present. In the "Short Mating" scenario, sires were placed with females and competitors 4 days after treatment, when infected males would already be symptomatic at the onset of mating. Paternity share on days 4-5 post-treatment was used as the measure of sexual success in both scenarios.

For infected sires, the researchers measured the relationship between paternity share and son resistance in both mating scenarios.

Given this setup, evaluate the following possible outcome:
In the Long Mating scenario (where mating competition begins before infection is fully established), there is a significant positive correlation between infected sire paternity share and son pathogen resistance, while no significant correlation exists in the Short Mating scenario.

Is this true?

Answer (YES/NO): NO